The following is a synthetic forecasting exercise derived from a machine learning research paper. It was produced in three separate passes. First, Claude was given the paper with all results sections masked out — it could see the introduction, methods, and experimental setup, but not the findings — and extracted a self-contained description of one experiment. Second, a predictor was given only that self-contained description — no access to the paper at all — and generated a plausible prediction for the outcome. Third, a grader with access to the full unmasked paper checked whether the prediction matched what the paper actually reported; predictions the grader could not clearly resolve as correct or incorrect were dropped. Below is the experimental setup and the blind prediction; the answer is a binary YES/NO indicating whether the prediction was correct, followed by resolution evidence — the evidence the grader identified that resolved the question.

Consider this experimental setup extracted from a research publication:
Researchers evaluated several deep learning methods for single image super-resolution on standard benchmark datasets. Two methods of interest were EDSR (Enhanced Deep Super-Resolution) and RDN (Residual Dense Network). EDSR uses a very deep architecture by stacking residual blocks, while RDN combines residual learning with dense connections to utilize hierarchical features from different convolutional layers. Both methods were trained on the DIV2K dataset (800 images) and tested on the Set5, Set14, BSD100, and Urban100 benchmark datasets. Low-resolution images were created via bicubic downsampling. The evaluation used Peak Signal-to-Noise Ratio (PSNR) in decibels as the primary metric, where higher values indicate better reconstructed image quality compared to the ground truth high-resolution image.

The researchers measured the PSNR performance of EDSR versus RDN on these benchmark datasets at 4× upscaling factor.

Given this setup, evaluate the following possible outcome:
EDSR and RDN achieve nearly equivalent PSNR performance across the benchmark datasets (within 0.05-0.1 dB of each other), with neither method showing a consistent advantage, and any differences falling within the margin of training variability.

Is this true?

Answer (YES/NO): YES